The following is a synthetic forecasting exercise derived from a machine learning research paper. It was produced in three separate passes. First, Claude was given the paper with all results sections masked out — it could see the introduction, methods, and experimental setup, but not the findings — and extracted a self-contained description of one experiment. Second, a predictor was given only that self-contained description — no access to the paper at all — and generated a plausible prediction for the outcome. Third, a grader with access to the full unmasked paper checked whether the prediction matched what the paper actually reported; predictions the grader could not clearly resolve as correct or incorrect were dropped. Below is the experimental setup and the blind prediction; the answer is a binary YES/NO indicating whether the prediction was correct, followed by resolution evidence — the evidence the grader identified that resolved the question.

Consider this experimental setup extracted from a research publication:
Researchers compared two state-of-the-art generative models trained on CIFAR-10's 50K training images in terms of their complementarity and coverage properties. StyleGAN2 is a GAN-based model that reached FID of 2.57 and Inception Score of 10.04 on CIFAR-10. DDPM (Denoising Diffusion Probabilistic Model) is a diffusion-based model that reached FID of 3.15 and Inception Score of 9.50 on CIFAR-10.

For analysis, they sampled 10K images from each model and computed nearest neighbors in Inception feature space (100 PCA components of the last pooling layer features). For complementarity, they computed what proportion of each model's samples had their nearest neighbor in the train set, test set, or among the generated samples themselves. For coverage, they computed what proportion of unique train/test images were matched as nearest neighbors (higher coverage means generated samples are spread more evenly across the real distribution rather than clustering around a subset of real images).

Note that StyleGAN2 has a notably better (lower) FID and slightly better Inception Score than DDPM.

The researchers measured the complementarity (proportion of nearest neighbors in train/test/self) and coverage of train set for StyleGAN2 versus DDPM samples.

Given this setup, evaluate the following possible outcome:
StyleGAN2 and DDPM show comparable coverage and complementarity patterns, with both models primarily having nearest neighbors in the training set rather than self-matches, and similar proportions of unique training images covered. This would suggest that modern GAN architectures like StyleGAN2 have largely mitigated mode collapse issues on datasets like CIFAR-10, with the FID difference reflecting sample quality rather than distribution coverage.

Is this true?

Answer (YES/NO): NO